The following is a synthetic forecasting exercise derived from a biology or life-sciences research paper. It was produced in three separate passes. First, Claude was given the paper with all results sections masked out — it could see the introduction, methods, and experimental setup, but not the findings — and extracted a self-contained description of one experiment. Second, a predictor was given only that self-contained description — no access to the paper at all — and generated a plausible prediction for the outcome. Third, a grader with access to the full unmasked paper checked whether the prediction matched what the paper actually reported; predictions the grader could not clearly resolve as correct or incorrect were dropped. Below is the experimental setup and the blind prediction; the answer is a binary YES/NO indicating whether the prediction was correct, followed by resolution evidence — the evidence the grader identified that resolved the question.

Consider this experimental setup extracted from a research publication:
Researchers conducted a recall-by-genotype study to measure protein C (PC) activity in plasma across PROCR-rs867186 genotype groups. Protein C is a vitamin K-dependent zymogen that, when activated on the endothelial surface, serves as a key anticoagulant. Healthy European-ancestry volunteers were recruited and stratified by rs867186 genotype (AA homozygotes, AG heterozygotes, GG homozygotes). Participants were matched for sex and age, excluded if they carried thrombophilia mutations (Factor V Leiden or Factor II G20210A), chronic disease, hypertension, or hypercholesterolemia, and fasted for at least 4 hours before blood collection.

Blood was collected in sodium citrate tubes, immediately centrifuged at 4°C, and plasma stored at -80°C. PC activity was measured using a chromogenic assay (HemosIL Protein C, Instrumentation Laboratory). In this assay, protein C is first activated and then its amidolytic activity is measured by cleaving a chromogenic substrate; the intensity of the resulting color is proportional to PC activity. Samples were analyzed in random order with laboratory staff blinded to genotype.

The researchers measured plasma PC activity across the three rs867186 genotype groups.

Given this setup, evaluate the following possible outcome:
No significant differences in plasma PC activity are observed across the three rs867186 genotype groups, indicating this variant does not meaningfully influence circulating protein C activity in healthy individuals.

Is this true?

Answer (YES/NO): NO